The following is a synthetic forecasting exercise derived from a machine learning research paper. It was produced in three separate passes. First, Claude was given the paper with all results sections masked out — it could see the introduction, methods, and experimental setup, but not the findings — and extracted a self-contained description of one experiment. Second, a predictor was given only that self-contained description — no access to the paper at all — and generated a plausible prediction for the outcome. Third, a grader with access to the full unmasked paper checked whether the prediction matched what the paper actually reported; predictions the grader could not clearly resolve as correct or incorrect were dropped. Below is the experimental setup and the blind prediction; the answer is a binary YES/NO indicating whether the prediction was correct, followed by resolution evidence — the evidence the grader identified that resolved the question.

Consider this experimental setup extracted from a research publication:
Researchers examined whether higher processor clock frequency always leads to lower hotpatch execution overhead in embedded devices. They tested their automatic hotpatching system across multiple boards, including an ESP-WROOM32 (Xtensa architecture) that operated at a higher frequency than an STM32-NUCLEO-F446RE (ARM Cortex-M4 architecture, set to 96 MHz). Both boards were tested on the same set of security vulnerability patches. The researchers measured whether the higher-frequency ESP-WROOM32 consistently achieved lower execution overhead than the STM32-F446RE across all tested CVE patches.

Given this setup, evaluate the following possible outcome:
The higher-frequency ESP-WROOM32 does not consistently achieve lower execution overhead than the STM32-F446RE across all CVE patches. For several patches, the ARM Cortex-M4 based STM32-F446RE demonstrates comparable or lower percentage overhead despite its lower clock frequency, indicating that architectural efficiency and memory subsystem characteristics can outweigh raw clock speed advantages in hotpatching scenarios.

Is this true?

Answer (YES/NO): YES